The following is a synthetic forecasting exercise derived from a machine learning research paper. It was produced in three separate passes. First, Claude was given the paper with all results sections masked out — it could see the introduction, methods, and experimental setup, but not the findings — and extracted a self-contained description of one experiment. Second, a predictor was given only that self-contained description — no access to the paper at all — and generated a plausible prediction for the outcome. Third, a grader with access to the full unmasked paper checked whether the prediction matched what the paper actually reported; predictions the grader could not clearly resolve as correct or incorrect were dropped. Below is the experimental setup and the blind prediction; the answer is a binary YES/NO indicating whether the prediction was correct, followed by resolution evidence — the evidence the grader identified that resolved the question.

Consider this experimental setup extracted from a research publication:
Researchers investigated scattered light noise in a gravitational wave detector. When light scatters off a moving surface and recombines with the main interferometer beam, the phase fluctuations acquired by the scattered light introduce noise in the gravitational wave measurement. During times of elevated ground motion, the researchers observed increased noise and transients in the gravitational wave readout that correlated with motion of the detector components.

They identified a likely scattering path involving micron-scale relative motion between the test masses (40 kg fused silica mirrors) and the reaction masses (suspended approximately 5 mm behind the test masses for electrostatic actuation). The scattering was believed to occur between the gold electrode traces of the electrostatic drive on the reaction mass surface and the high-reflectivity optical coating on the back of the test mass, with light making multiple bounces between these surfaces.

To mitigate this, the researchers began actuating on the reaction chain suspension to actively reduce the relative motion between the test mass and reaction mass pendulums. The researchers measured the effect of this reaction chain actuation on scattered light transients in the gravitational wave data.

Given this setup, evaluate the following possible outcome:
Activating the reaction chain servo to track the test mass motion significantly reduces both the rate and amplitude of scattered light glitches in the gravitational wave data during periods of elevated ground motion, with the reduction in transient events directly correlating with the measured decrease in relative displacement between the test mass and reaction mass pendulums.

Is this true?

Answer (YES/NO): NO